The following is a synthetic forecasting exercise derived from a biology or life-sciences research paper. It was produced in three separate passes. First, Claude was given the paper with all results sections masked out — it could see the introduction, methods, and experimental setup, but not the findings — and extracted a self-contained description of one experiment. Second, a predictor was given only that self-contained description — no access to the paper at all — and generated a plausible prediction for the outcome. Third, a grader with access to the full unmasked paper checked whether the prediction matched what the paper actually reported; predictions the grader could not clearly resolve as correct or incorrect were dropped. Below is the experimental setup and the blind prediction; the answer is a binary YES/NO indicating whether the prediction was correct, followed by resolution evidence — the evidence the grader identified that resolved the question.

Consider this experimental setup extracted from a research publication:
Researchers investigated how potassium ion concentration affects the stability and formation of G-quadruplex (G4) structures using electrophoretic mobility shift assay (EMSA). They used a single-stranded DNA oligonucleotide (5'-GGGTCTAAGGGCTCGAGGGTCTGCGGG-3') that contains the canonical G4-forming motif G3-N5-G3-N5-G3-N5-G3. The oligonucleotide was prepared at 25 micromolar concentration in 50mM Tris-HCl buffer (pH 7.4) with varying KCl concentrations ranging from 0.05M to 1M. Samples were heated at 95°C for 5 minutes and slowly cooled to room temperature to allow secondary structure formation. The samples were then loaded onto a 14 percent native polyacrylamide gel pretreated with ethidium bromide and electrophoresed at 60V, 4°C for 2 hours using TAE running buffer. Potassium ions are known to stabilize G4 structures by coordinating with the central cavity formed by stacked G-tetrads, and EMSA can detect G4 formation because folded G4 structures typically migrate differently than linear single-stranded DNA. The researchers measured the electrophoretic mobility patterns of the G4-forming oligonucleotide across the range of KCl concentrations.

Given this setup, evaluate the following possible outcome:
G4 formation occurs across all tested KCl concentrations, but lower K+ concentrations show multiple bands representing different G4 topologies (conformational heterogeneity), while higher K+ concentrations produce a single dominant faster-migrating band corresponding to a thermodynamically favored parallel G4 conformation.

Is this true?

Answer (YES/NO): NO